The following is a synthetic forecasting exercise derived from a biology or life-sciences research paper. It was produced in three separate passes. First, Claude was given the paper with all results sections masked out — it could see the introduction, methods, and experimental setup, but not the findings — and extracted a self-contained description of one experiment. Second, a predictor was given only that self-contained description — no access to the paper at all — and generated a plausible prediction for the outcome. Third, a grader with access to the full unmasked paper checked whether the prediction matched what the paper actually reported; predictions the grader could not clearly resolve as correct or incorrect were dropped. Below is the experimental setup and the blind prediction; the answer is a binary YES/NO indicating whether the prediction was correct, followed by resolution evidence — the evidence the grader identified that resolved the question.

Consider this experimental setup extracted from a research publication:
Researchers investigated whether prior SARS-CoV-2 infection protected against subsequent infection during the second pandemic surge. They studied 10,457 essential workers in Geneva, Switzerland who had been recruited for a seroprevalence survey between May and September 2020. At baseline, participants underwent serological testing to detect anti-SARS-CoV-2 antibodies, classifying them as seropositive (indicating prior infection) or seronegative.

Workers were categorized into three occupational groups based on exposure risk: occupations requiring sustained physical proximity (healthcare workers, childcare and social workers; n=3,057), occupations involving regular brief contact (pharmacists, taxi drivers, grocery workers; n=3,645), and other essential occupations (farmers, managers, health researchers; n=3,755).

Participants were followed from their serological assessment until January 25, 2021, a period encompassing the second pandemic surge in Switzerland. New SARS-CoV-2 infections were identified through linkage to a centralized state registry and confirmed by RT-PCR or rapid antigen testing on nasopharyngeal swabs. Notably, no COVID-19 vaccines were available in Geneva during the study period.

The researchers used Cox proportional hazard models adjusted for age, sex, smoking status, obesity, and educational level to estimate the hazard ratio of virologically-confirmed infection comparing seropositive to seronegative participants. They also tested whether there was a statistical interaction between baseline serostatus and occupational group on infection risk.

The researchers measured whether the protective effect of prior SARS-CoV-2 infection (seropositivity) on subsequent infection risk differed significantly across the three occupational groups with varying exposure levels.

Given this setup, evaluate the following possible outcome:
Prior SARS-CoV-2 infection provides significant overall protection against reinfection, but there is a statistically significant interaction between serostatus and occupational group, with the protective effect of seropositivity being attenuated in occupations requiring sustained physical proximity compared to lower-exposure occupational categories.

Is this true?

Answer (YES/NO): NO